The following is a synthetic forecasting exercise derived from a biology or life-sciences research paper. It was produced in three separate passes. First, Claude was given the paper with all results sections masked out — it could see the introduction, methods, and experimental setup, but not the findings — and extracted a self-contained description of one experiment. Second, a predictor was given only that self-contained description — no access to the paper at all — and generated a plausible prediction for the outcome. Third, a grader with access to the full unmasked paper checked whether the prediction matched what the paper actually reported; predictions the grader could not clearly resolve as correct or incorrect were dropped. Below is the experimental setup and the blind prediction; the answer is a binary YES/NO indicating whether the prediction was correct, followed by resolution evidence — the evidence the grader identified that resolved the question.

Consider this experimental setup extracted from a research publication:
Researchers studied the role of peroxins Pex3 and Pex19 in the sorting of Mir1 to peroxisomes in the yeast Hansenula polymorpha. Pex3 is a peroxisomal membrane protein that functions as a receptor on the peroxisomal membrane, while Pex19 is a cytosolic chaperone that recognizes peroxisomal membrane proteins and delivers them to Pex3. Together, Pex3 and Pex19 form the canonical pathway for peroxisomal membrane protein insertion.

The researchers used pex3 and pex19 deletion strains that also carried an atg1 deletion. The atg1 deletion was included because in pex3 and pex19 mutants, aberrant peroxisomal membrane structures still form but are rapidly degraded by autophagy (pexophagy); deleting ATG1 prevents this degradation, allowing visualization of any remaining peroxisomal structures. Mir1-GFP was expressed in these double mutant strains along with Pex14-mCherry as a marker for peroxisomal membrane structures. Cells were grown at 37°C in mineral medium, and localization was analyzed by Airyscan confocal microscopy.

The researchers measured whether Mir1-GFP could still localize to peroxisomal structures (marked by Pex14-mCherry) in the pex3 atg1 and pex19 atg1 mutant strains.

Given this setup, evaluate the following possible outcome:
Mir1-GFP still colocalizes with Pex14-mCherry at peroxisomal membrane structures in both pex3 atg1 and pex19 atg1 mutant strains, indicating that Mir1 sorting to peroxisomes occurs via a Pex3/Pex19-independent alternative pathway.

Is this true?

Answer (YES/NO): NO